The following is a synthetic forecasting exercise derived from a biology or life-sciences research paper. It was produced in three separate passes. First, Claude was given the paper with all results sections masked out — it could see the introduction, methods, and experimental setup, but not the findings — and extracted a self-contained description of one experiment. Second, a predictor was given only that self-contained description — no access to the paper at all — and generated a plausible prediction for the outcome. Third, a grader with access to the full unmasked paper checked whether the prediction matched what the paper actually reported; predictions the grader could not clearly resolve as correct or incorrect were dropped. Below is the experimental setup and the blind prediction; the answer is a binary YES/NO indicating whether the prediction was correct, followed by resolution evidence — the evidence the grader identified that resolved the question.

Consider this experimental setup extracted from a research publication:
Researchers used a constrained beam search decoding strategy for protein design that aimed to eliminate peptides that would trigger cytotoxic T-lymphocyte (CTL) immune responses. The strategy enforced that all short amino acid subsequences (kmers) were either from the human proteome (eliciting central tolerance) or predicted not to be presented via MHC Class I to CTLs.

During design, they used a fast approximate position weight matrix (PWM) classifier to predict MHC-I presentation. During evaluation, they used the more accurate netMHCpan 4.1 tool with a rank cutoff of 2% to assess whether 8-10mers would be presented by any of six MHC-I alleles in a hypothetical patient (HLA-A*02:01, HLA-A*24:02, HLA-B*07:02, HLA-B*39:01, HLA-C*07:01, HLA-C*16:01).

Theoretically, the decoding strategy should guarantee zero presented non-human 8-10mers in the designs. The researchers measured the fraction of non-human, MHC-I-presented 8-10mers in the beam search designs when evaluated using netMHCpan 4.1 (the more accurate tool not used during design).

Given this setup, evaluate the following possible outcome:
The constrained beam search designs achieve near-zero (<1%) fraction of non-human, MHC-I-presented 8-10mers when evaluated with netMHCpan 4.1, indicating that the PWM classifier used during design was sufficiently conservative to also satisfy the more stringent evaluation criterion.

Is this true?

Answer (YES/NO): NO